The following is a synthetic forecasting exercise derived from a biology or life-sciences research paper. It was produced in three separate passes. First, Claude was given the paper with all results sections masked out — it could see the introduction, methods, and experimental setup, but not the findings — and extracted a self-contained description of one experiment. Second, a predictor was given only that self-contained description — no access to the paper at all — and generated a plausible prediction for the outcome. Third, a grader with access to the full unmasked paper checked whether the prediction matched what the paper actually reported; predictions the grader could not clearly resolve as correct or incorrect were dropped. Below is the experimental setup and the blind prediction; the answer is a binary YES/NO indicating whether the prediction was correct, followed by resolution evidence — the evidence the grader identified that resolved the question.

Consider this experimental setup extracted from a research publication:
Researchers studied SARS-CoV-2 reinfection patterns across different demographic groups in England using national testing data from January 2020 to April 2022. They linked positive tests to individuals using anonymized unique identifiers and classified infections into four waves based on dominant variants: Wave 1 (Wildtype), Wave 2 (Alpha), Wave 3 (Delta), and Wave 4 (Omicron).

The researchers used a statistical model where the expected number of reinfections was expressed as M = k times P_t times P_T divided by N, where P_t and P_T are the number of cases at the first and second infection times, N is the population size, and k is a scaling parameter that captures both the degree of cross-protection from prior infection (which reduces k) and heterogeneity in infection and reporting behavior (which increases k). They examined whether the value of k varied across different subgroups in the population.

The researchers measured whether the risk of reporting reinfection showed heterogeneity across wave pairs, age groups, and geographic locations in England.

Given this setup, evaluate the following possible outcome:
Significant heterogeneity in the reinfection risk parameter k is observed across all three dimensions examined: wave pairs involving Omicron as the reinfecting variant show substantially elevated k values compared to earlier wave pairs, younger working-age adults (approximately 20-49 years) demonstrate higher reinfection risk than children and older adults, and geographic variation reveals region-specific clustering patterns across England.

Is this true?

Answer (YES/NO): NO